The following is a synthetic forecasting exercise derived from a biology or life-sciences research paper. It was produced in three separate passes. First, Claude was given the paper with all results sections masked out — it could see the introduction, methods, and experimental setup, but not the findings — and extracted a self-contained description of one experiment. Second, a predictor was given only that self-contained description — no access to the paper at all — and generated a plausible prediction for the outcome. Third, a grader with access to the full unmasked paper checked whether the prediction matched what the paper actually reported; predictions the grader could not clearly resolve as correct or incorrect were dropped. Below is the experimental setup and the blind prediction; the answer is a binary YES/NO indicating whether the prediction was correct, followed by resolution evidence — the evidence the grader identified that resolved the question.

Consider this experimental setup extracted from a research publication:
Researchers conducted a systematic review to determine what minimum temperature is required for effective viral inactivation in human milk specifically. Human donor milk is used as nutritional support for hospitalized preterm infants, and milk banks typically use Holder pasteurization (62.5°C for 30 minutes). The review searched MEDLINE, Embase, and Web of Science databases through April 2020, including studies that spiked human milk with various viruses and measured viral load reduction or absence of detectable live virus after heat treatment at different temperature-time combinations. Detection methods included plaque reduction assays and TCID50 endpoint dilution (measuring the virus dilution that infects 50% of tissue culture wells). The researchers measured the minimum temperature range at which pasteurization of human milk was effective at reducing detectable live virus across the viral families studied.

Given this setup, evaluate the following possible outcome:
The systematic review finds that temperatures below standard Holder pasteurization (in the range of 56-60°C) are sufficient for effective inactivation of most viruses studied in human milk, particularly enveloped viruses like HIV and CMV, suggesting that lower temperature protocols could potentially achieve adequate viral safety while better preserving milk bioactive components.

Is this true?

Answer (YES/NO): NO